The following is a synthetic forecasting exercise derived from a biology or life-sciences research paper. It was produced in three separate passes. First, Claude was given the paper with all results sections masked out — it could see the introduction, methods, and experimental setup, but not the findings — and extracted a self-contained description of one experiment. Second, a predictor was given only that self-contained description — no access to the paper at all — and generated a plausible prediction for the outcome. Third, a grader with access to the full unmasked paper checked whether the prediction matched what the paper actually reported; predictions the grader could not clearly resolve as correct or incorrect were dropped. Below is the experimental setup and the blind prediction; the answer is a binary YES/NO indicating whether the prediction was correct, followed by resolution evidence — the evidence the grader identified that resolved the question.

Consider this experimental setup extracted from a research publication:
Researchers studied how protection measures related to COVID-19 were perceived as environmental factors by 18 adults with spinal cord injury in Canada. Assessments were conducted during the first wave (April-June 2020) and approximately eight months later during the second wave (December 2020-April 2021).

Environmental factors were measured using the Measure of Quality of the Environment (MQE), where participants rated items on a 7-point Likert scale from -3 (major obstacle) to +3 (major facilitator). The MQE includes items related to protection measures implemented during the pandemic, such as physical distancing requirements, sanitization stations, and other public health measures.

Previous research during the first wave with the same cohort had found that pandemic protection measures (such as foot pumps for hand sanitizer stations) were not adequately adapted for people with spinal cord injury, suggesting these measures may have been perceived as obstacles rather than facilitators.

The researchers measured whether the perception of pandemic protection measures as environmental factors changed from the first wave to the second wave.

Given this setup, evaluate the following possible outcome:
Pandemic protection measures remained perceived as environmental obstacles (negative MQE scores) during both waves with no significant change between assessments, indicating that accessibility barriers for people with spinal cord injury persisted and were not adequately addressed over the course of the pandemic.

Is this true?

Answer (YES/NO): NO